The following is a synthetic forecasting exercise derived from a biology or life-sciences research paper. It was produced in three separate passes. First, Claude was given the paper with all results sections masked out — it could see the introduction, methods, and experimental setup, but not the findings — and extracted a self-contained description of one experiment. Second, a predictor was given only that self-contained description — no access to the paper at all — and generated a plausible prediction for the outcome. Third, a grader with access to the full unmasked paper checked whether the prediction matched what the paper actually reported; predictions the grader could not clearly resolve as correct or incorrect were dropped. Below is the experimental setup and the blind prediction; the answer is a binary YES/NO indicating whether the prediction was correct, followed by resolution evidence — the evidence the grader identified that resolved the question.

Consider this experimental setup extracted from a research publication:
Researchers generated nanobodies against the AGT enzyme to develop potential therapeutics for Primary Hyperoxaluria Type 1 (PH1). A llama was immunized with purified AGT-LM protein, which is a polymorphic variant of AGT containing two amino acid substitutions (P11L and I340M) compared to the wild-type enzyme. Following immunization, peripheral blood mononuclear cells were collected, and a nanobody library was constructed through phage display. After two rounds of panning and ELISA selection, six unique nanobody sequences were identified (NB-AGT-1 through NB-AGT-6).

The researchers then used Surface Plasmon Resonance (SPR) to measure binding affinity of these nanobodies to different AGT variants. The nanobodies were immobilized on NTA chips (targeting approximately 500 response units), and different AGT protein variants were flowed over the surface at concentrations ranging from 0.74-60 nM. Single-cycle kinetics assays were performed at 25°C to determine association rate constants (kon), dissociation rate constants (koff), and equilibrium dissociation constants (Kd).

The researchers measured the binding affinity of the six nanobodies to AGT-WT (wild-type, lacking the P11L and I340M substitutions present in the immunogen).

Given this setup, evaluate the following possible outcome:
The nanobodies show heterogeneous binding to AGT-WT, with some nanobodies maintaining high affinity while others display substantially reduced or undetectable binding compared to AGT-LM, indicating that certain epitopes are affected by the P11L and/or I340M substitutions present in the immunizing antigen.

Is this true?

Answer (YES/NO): YES